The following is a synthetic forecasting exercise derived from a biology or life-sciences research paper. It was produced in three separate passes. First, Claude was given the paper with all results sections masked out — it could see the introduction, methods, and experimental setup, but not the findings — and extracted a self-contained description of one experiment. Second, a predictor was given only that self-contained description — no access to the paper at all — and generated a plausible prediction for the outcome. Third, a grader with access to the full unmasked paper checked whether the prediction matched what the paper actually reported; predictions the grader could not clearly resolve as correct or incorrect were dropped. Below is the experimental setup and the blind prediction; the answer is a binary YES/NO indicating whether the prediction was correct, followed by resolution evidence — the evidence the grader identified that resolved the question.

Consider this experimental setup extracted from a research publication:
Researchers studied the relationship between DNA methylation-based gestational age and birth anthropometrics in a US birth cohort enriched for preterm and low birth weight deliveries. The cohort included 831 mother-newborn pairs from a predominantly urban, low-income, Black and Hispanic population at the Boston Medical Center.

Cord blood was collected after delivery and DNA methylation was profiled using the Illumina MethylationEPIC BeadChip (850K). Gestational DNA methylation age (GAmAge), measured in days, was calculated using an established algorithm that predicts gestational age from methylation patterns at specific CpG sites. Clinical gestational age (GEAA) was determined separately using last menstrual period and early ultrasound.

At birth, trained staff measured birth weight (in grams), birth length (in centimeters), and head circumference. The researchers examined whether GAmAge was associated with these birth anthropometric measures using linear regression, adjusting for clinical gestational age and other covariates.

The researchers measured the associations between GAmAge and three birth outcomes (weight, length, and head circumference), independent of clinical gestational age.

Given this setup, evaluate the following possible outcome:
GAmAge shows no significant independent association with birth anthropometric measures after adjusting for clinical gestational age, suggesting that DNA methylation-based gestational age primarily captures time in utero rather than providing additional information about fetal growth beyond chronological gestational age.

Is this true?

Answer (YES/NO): NO